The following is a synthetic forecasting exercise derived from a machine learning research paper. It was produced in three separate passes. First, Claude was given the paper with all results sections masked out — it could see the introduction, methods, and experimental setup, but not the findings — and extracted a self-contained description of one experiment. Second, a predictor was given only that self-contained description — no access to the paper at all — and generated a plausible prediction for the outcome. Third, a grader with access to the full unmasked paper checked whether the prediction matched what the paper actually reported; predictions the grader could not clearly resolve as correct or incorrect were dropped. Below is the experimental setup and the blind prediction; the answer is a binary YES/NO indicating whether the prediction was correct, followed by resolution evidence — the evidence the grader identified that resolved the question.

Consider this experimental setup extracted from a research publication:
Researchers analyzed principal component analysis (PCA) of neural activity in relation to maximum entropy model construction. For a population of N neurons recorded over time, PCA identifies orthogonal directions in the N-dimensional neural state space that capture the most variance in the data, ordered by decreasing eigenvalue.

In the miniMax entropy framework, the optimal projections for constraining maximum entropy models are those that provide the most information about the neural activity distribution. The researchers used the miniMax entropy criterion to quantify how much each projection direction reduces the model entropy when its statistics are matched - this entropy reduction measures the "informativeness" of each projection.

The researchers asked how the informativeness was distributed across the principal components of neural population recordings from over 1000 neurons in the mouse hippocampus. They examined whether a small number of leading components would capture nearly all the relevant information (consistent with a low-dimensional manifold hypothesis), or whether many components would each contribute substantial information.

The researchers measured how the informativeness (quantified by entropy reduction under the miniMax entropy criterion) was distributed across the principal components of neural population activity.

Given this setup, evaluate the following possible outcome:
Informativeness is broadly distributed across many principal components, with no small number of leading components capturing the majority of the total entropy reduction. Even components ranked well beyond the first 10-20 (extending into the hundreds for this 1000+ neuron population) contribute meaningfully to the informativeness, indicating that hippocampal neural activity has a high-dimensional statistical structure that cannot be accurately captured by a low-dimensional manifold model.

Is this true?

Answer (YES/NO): YES